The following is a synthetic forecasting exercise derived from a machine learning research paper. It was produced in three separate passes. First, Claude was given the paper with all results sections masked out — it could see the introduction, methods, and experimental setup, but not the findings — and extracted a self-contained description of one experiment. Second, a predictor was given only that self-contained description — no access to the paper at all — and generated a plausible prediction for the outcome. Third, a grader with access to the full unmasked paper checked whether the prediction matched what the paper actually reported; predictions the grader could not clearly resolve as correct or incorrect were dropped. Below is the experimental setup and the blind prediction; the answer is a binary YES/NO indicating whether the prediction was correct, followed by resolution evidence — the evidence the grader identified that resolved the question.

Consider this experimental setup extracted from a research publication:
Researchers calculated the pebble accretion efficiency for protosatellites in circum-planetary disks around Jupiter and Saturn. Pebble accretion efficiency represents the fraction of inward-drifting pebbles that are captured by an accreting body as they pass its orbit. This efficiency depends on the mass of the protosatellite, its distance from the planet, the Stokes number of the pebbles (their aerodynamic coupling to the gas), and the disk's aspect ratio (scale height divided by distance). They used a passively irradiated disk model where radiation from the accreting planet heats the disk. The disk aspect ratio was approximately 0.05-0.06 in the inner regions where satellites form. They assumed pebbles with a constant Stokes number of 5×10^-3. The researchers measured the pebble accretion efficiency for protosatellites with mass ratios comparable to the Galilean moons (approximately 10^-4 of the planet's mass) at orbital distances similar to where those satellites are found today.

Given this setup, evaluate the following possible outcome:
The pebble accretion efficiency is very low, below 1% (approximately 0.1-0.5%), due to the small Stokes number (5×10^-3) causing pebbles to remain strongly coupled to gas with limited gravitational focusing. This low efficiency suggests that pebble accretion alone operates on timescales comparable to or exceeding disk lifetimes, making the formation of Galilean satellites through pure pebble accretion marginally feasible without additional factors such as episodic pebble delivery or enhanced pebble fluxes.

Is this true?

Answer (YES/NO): NO